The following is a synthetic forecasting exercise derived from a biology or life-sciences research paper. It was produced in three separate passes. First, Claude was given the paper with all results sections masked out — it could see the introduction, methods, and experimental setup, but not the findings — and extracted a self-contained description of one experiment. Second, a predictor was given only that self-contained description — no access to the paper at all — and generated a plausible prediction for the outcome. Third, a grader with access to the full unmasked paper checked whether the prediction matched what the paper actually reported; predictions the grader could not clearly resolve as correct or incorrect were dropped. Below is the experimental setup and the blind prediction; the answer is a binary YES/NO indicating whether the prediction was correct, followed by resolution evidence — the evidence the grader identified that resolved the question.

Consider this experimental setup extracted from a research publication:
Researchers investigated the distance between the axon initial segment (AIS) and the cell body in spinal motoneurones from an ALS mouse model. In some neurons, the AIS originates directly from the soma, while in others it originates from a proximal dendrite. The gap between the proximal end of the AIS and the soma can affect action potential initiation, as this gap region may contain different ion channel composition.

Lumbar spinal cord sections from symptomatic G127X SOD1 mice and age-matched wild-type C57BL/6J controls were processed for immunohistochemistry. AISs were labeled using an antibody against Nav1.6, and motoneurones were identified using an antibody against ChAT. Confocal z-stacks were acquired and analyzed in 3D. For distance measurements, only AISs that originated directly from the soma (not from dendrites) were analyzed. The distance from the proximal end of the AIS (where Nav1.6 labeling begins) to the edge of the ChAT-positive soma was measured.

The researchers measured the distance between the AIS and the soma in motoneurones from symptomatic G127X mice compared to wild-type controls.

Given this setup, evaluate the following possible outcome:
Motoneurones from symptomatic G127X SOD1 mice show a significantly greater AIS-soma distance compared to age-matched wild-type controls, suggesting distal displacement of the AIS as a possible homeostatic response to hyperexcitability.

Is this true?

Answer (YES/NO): NO